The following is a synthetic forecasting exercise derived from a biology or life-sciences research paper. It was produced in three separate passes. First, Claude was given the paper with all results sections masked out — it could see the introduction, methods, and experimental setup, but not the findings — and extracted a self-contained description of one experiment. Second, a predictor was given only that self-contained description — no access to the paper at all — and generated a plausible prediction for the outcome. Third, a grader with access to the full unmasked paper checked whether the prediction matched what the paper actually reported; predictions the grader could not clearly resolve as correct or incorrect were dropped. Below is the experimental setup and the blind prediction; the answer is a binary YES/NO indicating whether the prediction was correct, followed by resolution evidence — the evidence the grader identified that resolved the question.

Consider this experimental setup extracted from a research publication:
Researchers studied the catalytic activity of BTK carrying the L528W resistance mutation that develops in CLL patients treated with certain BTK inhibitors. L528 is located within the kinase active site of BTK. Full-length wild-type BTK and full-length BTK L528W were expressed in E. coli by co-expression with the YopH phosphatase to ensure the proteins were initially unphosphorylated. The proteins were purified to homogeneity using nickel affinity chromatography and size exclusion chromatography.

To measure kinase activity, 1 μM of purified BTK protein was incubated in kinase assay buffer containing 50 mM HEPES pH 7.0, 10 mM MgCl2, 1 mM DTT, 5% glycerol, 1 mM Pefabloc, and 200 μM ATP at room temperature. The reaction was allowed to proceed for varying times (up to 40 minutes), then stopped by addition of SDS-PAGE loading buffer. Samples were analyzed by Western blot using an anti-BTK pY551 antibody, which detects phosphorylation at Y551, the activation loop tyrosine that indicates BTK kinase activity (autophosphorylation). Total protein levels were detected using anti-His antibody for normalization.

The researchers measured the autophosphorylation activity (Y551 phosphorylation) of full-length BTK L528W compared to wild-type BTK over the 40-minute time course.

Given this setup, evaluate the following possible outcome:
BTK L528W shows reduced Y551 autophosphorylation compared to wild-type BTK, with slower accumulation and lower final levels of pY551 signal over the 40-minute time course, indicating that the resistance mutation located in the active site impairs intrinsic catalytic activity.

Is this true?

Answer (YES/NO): NO